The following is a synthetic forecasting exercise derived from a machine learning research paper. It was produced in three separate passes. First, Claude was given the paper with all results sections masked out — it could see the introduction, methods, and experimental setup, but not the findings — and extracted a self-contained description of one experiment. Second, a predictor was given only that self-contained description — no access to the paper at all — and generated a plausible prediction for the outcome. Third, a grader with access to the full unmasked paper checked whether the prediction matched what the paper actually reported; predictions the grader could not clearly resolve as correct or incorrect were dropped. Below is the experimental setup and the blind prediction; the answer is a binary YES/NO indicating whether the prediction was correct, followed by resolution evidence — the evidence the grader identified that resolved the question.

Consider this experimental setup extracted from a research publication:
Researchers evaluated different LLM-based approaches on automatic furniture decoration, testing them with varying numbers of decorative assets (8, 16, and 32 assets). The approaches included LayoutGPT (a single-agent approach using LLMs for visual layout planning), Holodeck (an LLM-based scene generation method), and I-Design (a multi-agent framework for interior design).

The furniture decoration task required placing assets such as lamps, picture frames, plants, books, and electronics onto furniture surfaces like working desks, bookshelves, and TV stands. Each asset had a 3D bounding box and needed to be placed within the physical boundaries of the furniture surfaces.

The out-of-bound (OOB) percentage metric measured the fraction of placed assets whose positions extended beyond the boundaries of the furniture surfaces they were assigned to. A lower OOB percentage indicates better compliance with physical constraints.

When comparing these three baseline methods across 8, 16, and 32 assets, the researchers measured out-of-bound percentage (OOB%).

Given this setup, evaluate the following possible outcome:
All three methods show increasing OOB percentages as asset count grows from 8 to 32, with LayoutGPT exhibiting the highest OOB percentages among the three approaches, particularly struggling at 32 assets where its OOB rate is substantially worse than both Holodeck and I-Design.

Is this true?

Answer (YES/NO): NO